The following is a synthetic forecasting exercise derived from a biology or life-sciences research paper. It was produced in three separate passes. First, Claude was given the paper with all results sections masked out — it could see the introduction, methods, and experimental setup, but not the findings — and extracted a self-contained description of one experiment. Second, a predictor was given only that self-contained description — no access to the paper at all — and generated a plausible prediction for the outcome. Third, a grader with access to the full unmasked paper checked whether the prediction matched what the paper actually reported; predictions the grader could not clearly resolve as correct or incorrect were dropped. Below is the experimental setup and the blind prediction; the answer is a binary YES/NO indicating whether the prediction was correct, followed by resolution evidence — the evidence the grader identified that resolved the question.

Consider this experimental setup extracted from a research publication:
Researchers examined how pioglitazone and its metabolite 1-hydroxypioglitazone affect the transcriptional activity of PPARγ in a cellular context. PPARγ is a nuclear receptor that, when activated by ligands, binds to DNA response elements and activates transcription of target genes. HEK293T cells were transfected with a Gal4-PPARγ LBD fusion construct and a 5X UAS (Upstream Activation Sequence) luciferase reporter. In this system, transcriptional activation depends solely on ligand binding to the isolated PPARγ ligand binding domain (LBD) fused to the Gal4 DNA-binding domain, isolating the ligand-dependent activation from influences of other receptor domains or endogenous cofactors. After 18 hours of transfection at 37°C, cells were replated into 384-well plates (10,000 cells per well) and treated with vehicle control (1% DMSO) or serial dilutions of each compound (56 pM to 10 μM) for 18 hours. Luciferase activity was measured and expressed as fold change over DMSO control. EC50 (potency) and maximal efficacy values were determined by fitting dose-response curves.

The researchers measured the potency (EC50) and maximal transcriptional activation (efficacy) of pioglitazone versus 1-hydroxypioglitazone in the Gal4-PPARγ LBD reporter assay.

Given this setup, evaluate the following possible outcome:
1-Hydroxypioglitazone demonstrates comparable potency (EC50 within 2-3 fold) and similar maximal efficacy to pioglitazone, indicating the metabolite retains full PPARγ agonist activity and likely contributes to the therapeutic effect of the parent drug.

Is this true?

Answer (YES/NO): NO